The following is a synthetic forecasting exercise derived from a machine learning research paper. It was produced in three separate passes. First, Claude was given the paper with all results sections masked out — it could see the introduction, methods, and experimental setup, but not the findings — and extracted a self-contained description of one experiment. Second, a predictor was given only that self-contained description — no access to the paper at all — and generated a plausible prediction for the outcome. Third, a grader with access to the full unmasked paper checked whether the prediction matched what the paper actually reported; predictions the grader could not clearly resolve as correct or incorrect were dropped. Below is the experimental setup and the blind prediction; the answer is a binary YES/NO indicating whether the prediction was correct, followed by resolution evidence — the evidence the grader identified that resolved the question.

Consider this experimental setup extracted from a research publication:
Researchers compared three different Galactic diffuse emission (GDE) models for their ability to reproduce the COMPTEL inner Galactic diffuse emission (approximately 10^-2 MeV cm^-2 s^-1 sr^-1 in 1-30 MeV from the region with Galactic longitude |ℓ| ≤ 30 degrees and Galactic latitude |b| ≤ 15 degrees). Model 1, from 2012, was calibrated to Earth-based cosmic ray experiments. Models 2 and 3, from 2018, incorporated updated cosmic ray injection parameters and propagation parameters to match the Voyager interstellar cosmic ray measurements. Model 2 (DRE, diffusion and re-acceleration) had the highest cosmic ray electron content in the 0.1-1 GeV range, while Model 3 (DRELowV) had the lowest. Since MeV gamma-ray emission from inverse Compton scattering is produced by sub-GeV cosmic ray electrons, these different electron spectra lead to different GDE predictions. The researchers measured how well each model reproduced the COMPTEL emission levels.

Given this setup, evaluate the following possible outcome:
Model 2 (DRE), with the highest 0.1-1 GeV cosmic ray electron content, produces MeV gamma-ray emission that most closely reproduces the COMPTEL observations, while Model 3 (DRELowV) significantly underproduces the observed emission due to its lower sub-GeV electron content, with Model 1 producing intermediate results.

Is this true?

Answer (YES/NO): YES